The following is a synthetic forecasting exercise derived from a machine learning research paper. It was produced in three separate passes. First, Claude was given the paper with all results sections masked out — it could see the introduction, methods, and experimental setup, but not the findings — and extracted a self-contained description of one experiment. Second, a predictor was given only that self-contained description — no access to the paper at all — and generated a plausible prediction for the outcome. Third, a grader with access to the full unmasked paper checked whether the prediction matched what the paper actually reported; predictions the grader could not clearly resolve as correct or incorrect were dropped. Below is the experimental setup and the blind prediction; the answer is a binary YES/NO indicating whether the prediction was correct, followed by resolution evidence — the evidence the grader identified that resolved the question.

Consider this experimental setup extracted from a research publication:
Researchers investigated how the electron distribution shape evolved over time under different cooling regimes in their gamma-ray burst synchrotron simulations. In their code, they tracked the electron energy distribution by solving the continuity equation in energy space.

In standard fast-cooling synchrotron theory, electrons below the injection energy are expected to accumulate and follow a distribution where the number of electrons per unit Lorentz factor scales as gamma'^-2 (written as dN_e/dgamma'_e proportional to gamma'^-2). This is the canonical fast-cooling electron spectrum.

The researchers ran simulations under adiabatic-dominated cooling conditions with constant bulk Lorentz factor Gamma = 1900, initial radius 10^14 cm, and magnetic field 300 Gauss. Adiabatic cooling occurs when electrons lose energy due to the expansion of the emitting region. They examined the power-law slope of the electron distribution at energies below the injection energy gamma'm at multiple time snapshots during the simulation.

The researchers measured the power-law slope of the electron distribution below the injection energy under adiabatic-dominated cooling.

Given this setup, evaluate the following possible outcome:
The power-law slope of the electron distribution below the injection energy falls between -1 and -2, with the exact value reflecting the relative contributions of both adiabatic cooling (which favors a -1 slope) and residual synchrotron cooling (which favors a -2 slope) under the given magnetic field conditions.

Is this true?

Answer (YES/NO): NO